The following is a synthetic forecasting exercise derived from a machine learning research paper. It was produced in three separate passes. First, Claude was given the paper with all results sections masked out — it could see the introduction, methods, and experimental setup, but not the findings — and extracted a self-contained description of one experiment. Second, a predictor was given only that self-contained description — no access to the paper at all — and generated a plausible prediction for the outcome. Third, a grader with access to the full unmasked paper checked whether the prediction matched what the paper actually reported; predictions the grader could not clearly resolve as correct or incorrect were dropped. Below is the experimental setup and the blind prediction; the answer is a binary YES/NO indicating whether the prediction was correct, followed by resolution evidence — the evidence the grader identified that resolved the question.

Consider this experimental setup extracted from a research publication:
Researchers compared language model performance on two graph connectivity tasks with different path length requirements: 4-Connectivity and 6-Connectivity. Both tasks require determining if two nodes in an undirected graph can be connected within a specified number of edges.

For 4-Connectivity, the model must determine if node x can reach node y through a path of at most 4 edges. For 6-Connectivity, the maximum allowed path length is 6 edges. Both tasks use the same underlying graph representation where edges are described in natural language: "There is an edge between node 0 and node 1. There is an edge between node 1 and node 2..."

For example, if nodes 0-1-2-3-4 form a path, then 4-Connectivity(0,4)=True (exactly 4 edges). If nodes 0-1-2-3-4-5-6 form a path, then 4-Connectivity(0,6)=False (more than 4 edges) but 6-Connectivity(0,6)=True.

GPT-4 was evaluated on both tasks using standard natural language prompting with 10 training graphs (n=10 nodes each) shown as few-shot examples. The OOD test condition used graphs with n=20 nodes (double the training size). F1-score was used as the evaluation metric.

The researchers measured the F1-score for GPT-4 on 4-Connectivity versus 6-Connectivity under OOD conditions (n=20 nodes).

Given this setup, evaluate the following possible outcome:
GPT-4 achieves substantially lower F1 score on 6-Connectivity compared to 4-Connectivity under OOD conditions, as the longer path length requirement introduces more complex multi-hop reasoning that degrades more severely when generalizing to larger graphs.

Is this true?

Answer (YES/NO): NO